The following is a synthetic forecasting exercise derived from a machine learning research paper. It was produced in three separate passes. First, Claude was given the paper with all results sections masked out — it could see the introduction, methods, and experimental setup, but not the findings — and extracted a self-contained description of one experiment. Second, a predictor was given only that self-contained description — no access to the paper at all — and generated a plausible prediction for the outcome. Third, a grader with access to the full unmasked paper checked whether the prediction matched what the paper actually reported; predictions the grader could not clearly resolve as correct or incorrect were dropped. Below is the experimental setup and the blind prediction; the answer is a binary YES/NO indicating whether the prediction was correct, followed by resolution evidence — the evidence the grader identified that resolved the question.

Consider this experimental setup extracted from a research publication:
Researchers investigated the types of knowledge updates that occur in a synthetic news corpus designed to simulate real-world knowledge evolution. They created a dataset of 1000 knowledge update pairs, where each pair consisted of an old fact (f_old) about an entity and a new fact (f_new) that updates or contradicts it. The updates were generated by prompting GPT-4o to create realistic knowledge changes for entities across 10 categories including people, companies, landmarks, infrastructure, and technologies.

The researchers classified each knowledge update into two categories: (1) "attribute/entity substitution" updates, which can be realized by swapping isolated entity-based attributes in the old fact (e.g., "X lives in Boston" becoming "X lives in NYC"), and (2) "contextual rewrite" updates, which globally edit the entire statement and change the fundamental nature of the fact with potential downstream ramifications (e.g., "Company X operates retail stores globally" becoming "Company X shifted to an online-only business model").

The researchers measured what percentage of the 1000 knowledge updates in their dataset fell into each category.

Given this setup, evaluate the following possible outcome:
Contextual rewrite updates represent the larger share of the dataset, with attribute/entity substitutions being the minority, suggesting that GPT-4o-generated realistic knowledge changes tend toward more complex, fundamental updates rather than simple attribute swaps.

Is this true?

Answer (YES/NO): YES